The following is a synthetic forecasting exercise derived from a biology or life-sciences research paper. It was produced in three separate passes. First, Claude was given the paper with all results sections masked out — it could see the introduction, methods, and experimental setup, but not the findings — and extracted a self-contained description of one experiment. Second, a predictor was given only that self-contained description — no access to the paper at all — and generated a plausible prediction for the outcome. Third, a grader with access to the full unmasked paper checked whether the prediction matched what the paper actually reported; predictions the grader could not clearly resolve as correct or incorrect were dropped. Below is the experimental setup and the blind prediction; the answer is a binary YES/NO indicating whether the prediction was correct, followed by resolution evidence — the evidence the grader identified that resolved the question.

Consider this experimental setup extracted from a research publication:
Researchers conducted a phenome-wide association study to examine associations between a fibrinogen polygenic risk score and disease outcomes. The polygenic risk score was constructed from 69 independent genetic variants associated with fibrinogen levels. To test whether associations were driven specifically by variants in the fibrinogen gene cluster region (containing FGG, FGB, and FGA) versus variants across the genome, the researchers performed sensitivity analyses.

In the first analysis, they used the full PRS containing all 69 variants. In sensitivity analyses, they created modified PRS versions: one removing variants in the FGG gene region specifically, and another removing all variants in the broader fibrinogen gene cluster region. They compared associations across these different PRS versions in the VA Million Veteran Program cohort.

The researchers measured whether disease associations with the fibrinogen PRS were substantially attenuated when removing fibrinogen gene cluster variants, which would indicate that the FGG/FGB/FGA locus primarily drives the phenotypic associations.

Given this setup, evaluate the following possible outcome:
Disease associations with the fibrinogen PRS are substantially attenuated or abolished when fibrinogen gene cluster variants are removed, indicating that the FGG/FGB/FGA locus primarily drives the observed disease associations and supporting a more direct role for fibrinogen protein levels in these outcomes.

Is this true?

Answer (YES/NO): NO